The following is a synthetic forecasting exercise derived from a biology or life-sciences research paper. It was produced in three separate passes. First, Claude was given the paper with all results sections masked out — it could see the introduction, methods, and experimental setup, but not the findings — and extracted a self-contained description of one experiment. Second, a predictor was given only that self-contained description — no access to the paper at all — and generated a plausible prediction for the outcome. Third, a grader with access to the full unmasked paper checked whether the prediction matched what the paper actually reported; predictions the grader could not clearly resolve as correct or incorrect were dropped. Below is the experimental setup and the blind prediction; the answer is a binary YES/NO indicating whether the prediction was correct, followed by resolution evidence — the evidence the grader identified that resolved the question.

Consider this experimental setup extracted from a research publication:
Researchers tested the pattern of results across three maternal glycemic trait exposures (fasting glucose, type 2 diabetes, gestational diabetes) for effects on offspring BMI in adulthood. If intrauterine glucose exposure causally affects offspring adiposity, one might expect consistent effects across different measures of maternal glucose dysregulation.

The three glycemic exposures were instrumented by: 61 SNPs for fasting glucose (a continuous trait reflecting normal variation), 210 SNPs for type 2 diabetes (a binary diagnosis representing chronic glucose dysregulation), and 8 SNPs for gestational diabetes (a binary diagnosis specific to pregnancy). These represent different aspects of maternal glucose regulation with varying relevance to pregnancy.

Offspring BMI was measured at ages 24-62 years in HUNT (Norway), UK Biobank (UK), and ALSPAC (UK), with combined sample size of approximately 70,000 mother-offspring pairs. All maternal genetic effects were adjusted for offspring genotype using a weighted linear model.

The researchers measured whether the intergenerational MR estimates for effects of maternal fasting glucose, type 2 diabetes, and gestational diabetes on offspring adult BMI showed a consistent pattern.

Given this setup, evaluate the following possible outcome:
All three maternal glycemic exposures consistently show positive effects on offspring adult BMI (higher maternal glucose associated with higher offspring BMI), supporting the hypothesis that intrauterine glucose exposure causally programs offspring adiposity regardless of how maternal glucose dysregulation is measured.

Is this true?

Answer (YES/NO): NO